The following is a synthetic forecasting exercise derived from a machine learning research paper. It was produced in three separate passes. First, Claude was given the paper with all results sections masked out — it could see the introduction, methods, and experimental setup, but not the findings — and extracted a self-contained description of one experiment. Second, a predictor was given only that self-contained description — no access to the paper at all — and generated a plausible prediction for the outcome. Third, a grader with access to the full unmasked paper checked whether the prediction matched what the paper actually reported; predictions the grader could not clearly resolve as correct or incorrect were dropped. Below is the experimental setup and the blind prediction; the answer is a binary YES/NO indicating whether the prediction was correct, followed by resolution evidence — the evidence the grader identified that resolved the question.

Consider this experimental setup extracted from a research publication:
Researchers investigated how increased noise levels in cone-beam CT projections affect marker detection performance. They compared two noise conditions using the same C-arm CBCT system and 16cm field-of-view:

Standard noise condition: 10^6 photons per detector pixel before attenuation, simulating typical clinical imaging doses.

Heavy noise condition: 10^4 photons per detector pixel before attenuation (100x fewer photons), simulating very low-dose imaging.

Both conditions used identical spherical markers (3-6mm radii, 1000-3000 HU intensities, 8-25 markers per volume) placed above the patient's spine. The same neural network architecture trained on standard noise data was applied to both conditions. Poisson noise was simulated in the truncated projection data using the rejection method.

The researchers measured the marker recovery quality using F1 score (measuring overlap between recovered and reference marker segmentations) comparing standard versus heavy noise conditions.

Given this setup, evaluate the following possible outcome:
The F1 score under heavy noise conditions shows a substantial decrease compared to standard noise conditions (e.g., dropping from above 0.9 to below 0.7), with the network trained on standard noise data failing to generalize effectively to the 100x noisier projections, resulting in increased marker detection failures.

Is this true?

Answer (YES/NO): NO